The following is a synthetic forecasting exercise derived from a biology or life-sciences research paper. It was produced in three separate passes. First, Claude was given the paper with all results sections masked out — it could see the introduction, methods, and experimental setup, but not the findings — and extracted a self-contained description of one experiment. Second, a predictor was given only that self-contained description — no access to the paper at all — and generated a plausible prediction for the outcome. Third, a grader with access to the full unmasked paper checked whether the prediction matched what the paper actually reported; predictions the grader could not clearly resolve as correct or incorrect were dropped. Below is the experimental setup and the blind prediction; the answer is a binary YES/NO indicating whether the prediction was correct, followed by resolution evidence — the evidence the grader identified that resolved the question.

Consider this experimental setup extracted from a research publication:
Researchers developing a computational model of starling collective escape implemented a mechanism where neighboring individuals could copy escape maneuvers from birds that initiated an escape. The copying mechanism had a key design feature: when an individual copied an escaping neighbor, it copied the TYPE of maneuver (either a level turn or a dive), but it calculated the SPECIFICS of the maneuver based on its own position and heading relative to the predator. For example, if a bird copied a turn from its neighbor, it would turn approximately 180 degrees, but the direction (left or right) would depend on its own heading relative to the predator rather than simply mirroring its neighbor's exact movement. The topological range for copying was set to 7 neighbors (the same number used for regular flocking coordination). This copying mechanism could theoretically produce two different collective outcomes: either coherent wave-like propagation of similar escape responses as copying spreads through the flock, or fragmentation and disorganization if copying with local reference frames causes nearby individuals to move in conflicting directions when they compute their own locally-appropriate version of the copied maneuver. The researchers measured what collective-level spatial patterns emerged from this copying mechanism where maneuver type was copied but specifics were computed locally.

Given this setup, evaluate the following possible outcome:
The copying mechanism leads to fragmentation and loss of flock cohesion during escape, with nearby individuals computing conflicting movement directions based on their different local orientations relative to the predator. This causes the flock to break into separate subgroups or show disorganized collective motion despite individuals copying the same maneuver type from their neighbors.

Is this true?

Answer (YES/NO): NO